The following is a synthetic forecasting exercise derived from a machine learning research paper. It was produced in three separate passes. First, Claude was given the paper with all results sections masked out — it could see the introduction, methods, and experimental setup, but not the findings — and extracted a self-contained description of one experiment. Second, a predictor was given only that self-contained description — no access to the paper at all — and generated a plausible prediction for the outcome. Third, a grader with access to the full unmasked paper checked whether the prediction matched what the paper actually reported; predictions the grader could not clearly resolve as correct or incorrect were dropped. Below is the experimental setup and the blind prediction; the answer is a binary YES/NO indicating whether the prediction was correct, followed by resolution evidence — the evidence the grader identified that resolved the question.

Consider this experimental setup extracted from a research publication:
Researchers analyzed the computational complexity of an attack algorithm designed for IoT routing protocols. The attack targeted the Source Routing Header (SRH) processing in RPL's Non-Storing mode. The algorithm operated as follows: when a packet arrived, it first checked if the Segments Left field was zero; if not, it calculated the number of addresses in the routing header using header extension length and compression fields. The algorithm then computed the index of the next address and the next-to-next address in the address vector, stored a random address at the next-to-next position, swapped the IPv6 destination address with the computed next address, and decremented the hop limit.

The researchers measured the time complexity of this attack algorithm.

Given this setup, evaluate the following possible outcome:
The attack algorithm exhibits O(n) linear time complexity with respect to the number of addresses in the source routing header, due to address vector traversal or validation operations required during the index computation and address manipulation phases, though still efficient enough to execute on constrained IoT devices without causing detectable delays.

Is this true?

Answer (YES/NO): NO